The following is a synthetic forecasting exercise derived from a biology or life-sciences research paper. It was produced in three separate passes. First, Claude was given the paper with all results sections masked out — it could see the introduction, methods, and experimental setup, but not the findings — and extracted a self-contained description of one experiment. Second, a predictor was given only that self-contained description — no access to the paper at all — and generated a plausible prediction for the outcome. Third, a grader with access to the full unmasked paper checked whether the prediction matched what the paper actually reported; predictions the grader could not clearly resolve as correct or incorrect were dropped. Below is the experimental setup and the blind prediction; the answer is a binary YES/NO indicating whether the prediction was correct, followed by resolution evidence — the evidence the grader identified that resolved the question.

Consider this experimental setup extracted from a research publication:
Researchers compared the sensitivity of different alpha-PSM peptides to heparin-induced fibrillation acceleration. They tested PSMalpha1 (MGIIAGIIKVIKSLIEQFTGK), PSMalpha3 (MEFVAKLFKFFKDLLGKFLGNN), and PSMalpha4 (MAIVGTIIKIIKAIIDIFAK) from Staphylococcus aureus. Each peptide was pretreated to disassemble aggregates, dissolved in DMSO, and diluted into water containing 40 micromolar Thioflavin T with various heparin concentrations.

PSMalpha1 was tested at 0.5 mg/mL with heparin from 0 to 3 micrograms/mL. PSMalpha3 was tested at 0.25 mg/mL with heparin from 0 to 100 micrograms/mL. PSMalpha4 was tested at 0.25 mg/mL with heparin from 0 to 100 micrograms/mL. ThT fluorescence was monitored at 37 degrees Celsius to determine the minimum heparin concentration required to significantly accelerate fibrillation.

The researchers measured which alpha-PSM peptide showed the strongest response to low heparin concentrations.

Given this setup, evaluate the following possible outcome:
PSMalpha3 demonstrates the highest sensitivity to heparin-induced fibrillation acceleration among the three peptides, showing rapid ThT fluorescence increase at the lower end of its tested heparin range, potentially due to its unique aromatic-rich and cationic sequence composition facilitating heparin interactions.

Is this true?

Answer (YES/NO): NO